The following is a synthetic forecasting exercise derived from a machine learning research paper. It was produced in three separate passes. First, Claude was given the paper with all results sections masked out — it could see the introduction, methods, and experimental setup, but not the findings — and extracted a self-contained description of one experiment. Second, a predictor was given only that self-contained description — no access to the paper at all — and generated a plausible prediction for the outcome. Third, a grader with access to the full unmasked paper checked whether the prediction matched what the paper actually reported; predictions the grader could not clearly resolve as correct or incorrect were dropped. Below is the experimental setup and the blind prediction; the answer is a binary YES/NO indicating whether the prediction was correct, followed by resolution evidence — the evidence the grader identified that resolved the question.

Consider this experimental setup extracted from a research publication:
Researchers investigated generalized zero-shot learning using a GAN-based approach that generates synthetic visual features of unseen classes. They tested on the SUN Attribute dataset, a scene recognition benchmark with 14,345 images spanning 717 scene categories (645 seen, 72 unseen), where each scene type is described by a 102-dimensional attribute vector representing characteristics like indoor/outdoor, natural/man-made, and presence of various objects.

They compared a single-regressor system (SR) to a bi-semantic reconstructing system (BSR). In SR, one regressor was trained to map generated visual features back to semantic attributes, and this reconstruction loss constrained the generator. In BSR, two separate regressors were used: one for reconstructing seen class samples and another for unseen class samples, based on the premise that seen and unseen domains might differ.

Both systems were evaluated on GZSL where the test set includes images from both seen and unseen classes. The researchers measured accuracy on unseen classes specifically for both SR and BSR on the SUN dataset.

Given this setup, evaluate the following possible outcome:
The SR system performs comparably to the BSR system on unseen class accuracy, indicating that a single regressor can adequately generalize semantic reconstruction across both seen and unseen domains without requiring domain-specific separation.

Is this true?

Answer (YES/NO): NO